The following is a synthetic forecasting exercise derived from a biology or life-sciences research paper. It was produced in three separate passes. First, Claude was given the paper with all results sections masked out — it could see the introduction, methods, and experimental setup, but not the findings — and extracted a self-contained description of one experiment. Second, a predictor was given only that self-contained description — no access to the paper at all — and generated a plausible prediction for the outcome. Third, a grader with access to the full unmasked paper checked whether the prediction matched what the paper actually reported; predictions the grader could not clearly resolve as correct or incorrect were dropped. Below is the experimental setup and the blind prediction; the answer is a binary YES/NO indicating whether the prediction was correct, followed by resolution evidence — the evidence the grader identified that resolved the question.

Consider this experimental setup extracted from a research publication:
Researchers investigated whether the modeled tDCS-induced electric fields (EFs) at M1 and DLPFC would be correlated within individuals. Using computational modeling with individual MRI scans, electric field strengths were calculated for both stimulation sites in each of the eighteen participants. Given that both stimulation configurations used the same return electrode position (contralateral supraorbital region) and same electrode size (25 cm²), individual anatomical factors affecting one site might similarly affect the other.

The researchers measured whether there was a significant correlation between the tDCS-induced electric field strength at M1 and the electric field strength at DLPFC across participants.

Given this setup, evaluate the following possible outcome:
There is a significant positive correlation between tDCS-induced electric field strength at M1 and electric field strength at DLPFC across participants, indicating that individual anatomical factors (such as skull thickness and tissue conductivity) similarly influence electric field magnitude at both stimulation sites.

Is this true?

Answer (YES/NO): NO